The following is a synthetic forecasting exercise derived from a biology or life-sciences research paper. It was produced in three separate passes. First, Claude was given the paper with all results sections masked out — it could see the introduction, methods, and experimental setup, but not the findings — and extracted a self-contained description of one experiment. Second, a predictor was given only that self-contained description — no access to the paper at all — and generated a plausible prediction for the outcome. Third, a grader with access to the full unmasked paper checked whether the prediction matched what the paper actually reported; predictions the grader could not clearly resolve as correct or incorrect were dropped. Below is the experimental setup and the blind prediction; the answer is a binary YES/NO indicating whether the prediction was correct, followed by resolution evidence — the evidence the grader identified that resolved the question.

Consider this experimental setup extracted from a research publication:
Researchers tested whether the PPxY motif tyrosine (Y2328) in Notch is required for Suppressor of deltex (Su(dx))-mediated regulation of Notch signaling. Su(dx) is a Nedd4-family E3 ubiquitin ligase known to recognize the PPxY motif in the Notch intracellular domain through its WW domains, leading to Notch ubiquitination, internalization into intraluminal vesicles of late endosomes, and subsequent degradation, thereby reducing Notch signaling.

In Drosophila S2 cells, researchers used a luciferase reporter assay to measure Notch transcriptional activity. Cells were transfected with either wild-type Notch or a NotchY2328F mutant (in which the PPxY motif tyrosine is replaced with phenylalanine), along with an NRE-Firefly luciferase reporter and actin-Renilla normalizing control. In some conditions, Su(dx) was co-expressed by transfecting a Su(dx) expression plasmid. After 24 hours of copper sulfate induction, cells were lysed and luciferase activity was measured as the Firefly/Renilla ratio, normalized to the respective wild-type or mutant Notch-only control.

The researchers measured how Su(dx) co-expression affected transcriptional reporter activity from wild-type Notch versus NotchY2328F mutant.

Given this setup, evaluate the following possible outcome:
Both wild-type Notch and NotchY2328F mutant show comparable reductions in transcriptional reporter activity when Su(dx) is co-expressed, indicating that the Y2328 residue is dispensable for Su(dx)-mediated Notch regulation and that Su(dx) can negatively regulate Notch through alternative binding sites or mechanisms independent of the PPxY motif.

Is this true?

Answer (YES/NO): NO